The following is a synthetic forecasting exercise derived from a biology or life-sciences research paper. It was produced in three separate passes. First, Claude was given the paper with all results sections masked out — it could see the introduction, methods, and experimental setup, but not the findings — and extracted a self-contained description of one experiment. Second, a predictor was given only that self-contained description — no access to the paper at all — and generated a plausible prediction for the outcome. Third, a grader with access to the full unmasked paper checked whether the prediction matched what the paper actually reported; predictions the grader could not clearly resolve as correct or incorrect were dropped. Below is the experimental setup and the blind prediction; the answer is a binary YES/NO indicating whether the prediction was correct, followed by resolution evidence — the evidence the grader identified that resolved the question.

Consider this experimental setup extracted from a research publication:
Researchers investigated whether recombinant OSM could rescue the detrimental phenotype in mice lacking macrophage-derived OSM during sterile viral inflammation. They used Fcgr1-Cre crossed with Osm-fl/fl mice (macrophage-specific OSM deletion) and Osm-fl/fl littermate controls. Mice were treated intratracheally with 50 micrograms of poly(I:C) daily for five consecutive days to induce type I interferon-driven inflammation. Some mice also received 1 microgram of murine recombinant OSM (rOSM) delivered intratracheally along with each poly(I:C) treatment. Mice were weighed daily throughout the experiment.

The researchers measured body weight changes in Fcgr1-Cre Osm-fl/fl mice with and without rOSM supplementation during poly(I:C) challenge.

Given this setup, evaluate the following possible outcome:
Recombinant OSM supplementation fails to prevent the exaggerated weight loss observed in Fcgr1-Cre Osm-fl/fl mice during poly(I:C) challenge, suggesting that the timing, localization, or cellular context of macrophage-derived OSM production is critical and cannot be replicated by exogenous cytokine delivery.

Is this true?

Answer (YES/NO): NO